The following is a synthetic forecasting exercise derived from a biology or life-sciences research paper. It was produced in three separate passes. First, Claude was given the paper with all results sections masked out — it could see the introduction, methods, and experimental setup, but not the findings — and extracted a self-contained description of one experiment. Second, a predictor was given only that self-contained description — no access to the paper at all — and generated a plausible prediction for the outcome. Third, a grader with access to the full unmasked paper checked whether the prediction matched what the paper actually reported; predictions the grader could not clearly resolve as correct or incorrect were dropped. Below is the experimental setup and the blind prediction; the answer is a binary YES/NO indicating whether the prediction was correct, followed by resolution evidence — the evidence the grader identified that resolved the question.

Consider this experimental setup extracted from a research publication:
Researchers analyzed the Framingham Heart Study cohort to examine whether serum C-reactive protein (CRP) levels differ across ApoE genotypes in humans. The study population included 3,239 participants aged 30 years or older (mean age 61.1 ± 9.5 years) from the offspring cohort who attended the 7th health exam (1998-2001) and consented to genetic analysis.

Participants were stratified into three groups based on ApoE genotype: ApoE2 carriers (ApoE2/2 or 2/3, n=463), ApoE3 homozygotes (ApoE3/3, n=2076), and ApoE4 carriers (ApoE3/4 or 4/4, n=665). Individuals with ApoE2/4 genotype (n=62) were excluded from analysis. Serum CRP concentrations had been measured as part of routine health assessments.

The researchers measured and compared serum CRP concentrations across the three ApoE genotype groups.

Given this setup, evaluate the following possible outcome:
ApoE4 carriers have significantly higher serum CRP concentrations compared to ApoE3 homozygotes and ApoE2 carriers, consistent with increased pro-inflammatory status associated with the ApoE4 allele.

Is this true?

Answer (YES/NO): NO